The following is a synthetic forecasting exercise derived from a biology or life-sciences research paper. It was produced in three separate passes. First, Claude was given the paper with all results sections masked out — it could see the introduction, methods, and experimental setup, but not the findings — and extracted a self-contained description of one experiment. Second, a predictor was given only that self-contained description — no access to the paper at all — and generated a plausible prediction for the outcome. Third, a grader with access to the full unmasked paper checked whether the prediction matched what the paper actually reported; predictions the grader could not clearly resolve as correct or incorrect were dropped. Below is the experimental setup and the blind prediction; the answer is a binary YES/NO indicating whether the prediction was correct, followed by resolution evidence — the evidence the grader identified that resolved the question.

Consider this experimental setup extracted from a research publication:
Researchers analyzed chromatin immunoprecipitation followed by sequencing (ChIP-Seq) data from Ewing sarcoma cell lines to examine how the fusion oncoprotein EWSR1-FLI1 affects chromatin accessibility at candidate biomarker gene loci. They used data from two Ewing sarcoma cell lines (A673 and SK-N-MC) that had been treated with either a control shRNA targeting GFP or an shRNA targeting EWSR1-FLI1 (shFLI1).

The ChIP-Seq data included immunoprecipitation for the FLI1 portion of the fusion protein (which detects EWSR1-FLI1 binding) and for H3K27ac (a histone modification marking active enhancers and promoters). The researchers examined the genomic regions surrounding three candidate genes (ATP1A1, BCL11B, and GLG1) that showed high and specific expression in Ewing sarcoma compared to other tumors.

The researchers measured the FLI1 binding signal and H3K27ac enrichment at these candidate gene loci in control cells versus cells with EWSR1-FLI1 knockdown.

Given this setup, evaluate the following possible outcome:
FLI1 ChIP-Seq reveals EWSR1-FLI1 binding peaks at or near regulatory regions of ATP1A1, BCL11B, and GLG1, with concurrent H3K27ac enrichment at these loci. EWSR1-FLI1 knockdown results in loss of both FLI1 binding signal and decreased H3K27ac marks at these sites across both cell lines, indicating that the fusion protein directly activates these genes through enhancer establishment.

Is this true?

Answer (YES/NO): YES